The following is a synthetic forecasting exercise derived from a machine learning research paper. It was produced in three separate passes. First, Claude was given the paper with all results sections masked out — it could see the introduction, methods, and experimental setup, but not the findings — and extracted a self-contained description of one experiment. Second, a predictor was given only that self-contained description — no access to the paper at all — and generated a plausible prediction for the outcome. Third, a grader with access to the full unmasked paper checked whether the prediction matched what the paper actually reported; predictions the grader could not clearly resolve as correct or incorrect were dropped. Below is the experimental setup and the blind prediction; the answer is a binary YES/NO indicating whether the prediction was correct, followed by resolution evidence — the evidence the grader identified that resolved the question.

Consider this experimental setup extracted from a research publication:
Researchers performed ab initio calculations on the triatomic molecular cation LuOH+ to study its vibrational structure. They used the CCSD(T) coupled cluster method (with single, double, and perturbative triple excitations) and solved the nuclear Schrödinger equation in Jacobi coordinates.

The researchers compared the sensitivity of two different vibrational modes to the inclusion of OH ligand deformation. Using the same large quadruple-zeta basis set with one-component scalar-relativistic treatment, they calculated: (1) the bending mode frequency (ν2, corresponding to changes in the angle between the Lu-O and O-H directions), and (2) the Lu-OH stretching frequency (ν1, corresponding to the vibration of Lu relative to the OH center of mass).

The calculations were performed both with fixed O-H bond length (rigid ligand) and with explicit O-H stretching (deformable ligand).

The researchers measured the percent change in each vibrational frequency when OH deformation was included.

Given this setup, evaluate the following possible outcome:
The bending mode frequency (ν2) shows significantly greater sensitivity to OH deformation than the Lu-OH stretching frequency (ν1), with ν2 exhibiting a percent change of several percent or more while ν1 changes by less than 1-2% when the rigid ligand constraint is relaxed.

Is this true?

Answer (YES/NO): YES